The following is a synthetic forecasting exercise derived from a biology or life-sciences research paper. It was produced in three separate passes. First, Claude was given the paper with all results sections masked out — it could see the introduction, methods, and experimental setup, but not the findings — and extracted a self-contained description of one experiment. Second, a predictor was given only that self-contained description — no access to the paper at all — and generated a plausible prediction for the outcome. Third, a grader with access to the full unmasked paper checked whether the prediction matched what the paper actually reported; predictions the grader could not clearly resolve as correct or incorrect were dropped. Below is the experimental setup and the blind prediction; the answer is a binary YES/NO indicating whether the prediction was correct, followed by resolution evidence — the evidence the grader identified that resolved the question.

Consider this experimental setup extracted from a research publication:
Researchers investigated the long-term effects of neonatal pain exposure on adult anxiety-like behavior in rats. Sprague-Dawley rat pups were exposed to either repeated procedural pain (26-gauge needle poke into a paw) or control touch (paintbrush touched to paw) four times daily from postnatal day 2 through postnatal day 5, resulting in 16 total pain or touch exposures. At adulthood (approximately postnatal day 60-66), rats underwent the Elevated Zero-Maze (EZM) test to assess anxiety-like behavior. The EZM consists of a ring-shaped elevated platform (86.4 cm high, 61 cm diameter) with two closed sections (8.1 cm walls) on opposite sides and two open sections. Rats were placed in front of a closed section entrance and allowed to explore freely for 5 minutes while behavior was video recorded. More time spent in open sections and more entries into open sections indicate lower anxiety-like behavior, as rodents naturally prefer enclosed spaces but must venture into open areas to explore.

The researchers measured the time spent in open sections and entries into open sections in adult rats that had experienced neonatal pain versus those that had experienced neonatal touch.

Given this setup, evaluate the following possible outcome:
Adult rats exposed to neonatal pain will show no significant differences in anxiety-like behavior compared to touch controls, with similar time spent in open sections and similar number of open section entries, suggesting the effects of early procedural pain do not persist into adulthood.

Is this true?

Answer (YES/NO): NO